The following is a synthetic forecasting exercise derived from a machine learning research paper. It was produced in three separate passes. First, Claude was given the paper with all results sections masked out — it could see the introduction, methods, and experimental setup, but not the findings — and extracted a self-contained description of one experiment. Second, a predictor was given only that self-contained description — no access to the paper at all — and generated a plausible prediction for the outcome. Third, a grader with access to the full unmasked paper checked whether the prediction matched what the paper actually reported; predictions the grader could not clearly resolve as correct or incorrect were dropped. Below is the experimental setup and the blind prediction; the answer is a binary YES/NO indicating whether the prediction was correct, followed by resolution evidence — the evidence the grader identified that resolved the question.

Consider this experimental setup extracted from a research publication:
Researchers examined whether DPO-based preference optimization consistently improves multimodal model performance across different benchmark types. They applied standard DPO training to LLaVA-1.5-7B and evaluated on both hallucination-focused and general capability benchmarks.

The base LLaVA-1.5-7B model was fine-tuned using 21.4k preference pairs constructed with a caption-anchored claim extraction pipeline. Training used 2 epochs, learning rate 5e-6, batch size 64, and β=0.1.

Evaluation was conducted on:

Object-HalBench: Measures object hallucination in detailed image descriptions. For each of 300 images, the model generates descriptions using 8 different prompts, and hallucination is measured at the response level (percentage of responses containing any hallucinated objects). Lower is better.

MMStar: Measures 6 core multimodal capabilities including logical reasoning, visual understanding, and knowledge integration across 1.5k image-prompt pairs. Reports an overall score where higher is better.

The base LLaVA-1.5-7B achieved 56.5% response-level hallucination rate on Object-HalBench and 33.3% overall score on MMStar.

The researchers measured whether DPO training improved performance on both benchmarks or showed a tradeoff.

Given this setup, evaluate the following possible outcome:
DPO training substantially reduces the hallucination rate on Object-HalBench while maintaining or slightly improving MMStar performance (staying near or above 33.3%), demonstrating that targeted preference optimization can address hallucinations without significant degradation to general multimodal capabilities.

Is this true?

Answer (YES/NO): YES